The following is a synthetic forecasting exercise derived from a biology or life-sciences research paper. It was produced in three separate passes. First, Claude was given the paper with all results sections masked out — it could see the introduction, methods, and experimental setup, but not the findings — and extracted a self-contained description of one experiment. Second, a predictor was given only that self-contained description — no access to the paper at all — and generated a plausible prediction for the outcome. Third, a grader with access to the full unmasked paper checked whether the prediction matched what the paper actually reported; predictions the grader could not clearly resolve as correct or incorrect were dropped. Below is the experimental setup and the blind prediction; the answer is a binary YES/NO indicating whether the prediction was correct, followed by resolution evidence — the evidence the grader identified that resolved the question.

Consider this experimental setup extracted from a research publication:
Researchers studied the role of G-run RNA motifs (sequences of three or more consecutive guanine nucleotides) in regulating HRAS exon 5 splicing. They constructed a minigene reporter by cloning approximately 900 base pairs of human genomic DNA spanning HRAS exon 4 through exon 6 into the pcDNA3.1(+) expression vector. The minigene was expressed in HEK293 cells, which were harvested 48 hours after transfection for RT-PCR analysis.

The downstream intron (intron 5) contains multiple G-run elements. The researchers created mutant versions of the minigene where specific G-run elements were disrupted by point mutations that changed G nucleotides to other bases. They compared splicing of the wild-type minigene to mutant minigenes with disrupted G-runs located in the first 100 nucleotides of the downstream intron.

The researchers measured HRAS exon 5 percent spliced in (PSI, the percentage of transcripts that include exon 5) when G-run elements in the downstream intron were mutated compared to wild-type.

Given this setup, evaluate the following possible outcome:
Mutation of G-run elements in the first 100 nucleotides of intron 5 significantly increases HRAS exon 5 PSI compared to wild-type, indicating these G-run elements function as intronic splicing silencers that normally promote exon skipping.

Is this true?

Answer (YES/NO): NO